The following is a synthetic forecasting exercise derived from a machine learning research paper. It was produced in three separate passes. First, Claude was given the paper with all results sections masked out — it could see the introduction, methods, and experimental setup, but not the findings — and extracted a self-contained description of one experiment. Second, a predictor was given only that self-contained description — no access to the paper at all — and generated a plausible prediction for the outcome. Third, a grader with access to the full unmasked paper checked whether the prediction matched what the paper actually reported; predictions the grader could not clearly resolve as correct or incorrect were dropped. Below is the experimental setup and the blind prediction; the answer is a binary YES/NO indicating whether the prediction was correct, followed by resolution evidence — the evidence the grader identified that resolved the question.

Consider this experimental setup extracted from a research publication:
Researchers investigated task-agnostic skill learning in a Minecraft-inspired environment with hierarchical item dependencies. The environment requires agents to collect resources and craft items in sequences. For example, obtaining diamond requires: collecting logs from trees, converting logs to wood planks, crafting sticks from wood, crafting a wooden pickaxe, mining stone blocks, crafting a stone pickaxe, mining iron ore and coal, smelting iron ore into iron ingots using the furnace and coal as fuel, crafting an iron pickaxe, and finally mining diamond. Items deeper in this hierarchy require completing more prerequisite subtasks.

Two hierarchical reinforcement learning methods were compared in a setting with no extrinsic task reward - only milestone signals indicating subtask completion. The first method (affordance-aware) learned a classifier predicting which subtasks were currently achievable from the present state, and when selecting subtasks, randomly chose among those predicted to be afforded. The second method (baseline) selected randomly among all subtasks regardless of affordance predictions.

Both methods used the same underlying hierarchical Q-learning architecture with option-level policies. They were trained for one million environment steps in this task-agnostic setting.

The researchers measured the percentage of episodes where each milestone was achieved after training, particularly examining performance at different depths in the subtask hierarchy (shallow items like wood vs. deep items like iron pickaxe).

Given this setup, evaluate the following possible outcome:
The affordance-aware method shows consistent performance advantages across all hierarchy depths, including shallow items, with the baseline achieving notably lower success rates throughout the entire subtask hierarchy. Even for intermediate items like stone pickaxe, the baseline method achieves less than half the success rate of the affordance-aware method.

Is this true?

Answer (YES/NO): NO